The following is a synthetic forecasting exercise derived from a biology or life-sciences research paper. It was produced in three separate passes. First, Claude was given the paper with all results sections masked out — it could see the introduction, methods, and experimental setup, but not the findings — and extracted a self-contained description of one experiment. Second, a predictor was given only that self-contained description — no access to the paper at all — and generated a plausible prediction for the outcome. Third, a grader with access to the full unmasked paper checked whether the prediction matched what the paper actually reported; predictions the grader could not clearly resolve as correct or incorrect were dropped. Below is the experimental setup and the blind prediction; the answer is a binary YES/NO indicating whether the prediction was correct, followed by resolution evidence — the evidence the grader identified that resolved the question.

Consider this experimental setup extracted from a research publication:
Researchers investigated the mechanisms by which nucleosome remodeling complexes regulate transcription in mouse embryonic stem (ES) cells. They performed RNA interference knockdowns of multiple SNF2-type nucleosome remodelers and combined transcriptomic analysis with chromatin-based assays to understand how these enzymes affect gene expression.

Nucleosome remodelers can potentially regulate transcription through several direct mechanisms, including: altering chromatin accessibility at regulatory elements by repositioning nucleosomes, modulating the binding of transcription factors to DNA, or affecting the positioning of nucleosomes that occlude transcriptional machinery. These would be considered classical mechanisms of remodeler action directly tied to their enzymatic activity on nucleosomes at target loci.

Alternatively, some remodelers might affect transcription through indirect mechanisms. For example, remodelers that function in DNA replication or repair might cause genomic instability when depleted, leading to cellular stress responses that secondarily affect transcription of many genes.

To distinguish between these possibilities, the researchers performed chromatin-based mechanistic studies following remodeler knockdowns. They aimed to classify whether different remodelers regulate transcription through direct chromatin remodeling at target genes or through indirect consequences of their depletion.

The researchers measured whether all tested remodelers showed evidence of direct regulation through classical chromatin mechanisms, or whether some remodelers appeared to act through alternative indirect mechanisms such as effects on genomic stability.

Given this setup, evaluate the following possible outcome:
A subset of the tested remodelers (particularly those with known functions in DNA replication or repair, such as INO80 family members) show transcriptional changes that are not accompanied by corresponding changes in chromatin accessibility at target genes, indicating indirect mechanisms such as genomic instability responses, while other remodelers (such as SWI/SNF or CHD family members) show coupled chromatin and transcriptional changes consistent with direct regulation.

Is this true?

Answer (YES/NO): NO